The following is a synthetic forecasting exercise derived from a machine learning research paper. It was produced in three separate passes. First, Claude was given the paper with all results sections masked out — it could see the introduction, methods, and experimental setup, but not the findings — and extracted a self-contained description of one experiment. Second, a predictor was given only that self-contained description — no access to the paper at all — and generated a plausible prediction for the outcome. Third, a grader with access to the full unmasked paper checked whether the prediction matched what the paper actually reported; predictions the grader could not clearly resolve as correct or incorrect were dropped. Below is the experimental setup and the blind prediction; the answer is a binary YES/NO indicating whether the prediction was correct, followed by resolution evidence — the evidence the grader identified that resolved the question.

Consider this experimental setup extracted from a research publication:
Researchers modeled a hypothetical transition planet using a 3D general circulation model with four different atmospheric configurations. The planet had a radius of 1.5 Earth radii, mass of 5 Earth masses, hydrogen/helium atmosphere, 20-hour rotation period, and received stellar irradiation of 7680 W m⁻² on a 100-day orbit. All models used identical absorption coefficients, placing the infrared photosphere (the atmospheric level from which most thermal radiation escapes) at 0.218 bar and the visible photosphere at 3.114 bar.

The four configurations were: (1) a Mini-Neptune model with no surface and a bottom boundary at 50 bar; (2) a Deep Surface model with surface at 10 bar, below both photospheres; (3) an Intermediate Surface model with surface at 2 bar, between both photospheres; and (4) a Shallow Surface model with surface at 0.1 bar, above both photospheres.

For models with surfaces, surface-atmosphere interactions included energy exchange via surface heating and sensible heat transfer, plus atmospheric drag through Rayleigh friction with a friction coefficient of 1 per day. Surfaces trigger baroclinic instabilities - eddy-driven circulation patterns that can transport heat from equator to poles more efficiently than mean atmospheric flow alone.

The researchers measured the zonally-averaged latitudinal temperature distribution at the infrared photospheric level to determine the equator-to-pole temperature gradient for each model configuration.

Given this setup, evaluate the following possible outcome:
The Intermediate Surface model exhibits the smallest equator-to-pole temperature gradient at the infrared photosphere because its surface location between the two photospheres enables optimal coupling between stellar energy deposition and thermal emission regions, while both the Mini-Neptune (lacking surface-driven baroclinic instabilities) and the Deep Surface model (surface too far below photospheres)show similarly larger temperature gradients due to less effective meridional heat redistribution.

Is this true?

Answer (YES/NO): NO